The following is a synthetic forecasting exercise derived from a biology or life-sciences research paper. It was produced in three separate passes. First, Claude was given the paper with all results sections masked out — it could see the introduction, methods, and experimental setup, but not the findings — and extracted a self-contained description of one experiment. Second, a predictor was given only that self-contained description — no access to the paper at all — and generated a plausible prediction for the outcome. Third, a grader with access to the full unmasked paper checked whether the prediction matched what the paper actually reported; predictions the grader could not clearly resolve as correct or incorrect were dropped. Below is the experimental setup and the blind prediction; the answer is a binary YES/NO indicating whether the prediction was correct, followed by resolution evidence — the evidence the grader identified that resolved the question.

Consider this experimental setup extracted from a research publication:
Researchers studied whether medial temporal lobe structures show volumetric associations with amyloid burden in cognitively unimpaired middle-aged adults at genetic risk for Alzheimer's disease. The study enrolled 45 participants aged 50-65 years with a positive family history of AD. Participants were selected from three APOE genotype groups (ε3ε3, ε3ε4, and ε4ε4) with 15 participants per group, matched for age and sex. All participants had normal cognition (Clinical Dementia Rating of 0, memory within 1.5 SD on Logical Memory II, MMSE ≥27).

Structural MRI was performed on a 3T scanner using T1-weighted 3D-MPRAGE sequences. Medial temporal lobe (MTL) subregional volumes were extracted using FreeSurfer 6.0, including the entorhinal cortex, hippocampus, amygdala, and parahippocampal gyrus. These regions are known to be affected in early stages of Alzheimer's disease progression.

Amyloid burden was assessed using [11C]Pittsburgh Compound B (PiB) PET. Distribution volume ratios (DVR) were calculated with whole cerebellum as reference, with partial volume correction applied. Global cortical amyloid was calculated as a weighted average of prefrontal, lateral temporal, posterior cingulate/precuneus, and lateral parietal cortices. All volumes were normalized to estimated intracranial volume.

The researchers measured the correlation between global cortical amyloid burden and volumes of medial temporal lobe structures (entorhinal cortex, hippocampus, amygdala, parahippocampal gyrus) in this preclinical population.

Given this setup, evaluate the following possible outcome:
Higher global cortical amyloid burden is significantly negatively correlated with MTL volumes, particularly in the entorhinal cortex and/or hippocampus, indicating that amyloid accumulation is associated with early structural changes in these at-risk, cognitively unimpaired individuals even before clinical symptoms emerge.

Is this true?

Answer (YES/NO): NO